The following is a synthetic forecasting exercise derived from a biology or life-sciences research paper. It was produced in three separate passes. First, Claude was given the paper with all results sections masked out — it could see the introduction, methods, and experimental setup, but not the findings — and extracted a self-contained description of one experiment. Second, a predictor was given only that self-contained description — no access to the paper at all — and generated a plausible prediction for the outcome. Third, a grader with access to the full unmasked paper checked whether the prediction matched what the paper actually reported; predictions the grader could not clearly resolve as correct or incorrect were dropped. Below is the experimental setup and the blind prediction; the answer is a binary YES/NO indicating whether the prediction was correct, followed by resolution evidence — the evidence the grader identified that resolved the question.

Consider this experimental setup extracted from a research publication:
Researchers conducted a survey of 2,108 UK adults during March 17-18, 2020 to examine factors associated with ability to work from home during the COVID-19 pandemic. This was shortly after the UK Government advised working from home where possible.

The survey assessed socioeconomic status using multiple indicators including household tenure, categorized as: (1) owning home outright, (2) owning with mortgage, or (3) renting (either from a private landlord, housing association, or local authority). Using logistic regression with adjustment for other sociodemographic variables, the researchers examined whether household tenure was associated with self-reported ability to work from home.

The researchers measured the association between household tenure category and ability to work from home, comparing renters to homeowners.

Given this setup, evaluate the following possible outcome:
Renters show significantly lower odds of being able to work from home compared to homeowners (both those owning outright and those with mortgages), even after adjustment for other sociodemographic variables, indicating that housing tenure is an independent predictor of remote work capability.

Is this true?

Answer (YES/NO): NO